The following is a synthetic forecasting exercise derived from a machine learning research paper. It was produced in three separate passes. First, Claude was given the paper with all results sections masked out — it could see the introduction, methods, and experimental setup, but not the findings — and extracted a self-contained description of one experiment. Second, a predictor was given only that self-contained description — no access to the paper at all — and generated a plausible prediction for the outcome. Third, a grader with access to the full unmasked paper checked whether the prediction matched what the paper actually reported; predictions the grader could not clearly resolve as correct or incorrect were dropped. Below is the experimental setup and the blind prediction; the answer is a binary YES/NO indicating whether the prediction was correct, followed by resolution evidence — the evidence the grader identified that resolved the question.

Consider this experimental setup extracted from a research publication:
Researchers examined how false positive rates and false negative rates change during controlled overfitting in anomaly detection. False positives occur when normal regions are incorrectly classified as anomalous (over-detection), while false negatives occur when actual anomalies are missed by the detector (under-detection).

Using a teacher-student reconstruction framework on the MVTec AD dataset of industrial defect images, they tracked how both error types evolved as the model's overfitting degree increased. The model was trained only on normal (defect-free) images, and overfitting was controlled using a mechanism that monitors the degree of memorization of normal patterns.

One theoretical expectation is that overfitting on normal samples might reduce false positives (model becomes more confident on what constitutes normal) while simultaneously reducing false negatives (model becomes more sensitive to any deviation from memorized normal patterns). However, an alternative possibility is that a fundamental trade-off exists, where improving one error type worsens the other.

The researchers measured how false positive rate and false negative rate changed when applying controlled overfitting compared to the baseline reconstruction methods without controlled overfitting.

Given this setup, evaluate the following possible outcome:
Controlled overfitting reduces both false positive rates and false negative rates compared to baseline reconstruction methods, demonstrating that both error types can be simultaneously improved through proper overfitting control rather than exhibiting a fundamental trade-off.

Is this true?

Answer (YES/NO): YES